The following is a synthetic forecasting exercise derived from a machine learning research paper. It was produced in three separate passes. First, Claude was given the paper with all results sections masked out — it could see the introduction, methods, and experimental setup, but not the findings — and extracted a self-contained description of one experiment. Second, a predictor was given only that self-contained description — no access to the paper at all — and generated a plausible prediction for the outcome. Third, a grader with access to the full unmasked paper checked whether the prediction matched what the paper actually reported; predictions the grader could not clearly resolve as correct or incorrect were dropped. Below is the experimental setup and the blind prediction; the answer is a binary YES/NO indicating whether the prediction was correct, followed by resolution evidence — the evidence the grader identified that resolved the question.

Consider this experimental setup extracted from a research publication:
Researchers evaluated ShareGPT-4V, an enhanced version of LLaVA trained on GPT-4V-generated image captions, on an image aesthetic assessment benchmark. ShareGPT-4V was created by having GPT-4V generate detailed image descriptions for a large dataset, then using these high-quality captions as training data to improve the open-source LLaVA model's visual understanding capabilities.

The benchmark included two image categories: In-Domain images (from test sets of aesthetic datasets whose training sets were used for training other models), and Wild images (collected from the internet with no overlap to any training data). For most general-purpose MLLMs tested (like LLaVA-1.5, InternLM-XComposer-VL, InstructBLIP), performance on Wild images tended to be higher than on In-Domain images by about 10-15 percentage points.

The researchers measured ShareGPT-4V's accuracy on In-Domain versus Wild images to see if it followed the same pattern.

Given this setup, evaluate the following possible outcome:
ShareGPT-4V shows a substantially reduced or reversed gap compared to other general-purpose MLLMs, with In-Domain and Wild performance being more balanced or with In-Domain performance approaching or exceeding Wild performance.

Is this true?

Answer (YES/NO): NO